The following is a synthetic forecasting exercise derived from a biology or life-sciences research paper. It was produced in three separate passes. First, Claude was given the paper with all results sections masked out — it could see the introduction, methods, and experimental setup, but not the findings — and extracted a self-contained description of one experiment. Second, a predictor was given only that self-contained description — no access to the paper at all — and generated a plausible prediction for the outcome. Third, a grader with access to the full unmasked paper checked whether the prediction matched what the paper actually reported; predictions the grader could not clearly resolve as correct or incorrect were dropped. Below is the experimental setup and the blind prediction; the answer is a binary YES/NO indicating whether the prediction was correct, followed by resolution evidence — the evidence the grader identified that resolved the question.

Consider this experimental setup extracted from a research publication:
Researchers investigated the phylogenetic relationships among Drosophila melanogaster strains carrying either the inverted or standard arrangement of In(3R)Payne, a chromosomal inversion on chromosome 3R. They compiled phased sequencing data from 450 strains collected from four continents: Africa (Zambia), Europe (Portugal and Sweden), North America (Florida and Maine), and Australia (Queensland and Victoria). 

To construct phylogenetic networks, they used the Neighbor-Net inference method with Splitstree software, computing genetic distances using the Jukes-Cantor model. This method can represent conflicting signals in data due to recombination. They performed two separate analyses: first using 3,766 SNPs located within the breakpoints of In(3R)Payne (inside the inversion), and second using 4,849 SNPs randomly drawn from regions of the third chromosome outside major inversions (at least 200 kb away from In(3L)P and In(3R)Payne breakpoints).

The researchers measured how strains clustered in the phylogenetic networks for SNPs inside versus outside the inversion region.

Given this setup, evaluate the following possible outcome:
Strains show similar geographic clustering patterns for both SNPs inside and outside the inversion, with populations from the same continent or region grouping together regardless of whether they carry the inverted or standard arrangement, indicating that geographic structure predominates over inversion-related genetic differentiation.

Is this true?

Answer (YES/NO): NO